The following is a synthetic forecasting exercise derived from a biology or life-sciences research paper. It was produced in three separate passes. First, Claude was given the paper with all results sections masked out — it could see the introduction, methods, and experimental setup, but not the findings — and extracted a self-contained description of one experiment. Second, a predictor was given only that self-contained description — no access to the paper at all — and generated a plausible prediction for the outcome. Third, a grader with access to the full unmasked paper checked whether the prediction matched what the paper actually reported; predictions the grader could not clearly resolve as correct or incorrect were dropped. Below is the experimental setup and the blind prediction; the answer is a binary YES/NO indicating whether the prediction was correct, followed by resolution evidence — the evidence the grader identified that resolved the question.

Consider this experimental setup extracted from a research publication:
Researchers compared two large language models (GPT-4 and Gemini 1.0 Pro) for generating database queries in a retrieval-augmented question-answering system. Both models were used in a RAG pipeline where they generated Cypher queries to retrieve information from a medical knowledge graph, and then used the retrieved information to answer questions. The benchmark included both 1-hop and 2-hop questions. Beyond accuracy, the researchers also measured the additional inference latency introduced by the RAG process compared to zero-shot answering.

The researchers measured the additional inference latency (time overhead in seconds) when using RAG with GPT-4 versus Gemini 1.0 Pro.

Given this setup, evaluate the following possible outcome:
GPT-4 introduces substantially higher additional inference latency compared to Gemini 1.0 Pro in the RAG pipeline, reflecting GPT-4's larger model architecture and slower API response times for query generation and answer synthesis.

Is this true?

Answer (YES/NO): YES